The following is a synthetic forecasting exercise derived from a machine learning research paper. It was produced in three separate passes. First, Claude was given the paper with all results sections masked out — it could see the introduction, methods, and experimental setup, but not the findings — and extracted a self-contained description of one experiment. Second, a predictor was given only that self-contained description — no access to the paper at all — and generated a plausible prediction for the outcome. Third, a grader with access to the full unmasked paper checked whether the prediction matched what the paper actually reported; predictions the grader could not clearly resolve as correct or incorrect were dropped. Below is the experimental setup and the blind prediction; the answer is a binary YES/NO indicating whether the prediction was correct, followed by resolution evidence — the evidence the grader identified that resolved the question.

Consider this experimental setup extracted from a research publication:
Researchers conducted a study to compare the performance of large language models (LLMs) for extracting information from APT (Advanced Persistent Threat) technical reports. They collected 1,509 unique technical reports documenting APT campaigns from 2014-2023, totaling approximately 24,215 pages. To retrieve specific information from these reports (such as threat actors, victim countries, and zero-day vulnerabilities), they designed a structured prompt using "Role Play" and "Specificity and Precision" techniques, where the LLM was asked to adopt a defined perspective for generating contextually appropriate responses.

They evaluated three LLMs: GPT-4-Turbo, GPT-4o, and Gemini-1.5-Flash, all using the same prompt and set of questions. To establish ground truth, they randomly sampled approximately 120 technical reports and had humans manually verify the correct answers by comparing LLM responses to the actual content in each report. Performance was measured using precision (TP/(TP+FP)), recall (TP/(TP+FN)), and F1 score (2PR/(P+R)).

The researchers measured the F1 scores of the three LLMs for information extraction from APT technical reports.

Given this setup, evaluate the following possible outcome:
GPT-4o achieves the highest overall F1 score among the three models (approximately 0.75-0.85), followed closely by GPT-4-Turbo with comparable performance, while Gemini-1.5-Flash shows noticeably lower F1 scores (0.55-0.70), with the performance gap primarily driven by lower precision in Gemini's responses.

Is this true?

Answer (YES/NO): NO